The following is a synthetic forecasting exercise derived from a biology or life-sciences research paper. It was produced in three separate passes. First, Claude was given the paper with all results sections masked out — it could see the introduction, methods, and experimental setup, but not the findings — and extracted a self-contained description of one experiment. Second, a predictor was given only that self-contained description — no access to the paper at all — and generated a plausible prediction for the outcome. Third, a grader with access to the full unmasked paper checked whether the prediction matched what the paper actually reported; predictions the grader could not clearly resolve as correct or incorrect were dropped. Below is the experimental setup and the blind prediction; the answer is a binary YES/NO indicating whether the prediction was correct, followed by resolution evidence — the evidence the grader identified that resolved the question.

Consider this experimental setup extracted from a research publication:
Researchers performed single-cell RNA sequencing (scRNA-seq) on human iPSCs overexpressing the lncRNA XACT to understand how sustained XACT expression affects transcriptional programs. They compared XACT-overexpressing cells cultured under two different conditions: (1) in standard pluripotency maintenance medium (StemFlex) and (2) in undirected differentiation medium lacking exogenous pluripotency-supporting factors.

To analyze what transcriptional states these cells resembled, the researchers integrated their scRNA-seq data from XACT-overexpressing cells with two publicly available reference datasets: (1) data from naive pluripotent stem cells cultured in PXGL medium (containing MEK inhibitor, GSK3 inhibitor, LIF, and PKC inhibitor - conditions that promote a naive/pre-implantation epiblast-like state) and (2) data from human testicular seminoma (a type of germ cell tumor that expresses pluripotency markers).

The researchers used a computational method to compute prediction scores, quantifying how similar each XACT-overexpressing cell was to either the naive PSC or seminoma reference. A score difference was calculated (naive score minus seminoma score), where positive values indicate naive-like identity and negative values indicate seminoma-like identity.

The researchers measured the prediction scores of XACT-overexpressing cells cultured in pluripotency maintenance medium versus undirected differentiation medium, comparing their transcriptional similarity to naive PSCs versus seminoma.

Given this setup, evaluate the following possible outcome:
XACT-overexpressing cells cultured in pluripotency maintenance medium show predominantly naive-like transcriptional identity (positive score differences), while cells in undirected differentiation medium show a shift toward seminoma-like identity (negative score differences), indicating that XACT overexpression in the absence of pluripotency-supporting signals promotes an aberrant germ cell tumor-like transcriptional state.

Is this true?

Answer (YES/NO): YES